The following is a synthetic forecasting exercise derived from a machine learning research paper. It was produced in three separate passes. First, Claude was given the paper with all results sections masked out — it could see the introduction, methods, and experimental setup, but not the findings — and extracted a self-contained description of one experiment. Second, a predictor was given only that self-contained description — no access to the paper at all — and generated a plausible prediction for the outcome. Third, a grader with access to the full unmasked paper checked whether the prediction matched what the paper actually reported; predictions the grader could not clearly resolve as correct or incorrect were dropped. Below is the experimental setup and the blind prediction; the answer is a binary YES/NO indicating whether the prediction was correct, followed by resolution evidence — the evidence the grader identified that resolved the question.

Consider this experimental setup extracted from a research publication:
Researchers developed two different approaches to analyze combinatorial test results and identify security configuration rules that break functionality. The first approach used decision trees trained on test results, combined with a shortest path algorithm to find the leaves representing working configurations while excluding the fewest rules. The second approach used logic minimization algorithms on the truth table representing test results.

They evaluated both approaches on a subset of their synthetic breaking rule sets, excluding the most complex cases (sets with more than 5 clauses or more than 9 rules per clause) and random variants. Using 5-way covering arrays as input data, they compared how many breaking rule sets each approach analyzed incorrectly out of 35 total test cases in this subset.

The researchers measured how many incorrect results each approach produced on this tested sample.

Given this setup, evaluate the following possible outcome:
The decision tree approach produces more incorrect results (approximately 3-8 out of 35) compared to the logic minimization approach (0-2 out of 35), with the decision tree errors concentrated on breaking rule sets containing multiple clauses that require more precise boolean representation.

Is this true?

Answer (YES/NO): NO